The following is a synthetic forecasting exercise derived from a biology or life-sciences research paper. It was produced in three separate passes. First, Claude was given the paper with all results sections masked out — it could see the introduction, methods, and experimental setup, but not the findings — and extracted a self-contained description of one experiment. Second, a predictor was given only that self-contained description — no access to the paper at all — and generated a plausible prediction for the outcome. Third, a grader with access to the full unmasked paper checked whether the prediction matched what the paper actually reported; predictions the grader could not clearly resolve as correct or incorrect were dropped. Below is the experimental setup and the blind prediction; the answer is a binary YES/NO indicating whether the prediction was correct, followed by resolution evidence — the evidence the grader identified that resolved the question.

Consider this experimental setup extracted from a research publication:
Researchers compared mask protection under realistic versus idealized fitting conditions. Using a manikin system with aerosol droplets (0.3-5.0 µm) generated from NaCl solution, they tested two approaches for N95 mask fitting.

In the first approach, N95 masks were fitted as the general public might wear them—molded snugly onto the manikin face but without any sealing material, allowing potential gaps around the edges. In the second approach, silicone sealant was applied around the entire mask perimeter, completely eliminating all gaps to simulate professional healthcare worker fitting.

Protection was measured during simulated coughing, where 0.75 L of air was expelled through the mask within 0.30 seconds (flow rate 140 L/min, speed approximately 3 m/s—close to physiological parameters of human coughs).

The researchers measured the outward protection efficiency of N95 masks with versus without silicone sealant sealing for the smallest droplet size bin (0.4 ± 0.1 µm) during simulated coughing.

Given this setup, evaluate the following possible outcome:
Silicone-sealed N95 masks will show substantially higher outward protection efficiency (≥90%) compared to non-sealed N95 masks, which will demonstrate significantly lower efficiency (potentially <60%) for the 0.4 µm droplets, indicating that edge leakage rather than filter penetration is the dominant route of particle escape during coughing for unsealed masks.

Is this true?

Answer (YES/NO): NO